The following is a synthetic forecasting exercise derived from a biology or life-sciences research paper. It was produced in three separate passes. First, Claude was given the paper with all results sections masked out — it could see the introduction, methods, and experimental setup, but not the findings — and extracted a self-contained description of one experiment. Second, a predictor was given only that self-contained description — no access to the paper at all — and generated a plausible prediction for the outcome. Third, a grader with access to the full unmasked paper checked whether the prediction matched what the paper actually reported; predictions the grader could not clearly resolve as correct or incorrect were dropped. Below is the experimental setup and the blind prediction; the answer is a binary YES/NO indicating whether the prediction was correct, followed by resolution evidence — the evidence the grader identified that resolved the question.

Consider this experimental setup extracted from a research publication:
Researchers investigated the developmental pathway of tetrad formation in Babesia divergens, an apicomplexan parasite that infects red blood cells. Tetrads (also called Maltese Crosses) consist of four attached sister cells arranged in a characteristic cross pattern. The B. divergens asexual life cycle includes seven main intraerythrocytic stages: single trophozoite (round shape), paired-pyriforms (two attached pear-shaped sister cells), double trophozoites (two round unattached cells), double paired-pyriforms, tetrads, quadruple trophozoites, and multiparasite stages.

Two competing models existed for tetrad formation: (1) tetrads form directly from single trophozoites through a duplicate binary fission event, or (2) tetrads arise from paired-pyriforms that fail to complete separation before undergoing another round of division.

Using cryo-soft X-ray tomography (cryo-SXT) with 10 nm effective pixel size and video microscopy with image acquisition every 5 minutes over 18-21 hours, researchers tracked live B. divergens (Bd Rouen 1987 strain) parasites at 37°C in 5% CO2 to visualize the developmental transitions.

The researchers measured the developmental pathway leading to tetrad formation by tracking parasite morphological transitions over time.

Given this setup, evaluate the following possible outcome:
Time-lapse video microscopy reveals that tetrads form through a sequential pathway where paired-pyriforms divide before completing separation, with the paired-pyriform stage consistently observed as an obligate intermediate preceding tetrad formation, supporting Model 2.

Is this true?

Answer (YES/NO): YES